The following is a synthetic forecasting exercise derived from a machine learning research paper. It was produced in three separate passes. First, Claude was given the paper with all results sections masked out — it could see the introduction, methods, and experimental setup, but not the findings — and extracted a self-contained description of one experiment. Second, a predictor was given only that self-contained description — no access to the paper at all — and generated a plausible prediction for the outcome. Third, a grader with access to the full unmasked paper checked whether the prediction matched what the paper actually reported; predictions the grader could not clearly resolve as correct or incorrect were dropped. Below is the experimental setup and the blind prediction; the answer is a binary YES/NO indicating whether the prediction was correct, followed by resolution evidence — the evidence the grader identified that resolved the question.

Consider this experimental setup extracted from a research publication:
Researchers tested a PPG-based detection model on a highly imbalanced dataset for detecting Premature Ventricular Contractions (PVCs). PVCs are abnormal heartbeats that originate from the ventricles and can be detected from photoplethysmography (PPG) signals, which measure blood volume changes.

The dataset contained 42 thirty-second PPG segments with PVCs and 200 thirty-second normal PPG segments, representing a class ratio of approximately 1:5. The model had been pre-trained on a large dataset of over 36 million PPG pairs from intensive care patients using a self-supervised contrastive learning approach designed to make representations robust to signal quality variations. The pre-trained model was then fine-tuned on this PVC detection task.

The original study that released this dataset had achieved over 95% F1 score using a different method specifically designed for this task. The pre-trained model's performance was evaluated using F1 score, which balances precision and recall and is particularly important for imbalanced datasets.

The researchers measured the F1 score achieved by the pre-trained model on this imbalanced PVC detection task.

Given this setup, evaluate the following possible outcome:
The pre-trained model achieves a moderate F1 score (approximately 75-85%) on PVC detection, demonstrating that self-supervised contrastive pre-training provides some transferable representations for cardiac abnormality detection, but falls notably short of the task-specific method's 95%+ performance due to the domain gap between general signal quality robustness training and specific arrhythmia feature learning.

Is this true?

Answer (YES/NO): NO